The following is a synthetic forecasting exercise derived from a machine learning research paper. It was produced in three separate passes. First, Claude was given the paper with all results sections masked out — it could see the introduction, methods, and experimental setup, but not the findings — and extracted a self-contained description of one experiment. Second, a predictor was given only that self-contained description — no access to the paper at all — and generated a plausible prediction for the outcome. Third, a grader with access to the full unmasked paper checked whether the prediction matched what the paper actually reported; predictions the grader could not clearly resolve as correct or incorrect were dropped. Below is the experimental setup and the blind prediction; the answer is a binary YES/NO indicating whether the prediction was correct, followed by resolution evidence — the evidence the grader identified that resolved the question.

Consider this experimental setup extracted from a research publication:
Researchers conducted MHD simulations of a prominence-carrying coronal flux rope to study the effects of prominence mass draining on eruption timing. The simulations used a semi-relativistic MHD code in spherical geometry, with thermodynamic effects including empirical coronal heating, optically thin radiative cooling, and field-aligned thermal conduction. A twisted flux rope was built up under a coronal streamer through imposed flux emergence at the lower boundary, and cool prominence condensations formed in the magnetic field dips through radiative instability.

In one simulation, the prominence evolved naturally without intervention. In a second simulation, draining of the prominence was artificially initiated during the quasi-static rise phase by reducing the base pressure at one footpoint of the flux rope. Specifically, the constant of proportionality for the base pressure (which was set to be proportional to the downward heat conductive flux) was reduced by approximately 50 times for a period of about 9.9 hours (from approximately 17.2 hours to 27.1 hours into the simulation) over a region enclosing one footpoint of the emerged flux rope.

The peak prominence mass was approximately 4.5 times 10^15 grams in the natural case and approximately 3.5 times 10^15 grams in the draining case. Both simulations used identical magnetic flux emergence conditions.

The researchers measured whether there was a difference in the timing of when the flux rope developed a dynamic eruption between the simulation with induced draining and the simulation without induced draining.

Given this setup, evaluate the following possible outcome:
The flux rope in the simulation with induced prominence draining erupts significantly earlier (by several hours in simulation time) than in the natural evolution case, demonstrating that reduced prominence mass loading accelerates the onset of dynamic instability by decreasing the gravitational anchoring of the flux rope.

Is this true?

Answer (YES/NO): YES